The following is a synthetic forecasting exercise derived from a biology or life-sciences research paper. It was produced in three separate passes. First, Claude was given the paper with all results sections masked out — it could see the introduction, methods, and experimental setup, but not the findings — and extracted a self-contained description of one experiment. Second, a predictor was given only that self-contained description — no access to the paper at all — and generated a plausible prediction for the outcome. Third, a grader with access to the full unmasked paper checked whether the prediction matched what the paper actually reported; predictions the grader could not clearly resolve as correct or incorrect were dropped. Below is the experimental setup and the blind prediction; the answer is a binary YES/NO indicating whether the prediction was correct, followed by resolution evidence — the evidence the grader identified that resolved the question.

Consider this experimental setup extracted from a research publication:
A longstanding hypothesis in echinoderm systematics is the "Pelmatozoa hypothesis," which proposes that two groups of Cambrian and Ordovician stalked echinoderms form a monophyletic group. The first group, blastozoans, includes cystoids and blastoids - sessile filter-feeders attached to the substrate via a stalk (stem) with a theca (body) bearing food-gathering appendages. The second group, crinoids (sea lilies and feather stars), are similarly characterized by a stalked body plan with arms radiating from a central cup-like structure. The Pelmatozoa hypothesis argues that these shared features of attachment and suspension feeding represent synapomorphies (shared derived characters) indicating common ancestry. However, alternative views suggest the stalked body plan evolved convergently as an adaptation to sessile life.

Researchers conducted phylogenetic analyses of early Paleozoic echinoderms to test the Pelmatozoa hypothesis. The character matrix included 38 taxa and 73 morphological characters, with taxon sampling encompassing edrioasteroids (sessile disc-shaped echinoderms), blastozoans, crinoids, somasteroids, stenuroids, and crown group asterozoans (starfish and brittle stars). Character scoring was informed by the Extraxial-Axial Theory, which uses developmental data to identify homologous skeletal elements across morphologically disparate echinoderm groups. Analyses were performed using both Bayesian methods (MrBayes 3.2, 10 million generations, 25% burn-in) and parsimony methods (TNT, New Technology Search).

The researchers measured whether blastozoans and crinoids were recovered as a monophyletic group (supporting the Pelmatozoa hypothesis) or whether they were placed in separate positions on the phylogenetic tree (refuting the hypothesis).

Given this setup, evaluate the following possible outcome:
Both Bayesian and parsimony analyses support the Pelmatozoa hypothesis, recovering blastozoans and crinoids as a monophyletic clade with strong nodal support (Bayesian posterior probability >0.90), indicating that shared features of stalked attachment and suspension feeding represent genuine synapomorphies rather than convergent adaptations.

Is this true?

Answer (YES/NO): NO